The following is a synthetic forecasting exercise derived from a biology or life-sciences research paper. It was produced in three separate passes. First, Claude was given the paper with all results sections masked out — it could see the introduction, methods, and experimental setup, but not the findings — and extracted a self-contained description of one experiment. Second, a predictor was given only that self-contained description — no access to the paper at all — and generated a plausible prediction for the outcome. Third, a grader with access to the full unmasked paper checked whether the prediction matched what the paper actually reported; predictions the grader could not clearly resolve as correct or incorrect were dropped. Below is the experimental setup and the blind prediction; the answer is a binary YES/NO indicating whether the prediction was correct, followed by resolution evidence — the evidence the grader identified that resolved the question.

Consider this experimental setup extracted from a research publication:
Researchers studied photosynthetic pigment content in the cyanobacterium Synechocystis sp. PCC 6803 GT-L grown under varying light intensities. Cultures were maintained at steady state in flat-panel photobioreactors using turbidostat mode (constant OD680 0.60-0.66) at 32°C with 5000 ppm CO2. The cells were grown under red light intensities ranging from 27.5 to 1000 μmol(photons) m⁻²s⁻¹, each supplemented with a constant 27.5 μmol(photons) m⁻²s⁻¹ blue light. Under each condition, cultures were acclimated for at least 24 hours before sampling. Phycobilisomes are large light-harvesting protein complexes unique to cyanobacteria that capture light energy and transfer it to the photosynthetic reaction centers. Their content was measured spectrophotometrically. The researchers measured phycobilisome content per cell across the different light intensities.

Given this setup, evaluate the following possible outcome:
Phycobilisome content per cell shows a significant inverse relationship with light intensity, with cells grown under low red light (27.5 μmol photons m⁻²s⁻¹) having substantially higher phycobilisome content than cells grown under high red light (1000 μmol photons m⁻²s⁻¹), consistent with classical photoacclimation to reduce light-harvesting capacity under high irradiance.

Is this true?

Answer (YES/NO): NO